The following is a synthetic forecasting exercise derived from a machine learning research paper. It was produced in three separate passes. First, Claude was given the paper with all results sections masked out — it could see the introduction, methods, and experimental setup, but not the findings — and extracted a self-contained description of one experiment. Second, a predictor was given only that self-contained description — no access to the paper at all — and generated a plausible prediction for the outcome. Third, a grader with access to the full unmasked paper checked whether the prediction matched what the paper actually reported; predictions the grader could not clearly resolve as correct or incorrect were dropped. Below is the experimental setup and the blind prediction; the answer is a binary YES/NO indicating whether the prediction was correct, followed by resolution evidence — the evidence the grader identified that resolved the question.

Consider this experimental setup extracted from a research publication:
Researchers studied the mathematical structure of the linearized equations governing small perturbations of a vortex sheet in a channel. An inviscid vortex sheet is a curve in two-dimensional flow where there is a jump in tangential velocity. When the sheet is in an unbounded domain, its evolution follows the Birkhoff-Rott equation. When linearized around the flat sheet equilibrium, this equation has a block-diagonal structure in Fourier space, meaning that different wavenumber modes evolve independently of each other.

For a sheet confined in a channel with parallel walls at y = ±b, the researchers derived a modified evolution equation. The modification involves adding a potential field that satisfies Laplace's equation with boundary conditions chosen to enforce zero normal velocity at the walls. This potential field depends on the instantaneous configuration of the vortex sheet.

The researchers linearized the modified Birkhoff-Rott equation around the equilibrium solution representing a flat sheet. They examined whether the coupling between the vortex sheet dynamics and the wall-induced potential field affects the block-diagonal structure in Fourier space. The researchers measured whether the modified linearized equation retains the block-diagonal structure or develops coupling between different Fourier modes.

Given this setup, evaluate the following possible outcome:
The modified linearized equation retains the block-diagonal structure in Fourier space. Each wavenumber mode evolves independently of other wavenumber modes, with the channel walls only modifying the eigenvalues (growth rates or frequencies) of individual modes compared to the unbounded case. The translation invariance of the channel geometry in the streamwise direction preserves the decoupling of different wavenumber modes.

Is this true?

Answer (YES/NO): NO